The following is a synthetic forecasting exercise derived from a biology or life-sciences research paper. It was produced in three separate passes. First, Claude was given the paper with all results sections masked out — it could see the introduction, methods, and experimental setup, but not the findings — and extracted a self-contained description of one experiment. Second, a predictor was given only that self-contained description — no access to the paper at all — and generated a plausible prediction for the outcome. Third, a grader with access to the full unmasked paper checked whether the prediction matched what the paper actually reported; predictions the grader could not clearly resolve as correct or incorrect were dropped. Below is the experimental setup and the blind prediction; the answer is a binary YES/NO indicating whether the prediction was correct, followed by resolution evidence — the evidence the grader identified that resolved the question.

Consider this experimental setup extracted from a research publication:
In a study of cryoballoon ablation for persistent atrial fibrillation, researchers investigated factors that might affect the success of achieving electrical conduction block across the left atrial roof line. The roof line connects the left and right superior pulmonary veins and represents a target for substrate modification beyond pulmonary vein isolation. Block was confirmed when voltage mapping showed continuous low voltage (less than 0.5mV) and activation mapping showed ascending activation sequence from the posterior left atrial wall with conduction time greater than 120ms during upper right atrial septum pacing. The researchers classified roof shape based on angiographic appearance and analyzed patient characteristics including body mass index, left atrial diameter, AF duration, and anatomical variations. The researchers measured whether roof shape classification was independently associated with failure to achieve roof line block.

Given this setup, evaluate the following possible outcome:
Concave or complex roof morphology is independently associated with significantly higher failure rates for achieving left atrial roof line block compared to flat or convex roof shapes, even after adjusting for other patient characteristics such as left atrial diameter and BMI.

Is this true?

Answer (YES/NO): YES